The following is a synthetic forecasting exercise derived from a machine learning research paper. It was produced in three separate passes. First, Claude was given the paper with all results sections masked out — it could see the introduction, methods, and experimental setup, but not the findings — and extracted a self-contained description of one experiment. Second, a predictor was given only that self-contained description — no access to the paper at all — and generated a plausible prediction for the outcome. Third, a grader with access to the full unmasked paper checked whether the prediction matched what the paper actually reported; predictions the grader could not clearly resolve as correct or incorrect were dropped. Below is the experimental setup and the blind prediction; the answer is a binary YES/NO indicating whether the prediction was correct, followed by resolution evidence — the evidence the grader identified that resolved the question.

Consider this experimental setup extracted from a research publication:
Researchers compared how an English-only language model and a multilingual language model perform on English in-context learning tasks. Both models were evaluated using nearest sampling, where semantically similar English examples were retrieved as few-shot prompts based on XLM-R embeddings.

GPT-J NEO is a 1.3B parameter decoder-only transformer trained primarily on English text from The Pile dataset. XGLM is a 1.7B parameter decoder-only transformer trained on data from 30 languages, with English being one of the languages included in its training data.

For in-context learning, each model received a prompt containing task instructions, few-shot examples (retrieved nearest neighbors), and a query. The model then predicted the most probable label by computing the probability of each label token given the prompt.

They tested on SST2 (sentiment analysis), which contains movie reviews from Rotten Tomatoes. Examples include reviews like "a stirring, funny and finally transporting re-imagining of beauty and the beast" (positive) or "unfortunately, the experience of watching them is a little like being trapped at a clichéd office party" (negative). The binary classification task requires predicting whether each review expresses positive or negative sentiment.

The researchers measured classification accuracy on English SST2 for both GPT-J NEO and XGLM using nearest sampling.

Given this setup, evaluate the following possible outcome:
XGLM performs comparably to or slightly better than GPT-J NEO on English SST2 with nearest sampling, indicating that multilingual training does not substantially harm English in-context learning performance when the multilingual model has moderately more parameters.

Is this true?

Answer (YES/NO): NO